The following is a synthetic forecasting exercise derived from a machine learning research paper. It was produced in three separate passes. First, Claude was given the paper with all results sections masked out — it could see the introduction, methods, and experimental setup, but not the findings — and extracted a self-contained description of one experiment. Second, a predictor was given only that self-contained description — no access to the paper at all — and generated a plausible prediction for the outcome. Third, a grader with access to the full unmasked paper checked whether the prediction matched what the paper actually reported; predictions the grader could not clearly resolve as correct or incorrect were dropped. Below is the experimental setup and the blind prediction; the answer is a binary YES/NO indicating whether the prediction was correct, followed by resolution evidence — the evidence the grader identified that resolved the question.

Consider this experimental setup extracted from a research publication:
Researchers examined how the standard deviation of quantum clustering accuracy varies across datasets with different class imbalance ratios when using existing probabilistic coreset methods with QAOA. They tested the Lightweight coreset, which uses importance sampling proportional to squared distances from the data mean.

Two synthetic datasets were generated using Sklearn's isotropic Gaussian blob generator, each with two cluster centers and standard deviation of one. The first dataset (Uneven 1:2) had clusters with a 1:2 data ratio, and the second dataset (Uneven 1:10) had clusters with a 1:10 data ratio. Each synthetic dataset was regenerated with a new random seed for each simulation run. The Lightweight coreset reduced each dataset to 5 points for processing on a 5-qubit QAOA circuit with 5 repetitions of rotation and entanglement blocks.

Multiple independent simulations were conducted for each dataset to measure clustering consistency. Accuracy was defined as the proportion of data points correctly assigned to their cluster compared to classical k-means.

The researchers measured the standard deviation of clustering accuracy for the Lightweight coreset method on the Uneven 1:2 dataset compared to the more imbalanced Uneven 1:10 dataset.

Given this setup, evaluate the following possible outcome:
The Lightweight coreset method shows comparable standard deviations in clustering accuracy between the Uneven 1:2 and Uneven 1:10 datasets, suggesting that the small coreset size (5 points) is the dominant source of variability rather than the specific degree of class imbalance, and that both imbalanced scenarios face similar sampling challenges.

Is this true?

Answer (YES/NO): YES